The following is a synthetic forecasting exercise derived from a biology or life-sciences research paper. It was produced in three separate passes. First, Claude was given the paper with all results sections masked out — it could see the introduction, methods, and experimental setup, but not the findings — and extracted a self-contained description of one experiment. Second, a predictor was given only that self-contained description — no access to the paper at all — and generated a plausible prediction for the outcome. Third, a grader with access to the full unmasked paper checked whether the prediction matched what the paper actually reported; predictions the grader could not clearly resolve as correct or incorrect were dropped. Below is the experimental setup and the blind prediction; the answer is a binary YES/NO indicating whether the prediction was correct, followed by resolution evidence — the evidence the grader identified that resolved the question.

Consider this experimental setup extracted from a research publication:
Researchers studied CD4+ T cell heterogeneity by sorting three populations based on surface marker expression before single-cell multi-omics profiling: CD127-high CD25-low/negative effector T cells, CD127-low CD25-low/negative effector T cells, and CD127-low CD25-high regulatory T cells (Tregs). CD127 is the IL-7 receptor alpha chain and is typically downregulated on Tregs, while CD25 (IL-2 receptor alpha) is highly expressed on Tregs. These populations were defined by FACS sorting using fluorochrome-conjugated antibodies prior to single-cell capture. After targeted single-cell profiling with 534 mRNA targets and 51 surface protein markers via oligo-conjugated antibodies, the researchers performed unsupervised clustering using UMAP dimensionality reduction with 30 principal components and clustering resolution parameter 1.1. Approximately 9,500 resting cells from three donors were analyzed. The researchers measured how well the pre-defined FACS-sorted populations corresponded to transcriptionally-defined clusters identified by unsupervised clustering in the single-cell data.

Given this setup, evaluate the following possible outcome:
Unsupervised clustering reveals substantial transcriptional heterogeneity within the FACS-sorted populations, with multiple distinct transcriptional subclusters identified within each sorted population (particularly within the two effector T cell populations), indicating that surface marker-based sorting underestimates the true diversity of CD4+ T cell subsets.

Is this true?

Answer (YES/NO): YES